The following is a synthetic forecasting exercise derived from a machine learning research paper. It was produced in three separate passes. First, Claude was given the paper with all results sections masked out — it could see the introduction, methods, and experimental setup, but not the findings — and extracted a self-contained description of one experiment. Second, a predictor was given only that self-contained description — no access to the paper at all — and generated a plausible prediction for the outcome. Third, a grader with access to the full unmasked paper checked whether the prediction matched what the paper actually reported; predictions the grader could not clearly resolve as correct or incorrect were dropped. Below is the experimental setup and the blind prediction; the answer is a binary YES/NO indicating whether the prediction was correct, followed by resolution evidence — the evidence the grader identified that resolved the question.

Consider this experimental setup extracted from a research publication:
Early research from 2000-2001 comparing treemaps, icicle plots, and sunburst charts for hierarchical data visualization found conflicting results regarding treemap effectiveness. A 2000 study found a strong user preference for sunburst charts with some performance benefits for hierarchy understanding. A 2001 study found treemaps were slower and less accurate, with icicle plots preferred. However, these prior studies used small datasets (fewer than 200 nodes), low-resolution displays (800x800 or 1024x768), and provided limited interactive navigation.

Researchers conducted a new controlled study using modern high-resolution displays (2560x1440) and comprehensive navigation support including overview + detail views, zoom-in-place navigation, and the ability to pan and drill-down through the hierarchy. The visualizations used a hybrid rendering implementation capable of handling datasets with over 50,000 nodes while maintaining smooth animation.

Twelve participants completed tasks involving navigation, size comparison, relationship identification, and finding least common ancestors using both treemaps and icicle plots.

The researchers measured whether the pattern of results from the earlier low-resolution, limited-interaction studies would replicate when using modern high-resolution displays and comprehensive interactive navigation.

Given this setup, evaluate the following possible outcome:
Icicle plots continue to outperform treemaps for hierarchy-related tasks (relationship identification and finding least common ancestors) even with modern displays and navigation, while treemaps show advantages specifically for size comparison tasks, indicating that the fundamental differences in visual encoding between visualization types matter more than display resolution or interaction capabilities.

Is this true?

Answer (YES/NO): NO